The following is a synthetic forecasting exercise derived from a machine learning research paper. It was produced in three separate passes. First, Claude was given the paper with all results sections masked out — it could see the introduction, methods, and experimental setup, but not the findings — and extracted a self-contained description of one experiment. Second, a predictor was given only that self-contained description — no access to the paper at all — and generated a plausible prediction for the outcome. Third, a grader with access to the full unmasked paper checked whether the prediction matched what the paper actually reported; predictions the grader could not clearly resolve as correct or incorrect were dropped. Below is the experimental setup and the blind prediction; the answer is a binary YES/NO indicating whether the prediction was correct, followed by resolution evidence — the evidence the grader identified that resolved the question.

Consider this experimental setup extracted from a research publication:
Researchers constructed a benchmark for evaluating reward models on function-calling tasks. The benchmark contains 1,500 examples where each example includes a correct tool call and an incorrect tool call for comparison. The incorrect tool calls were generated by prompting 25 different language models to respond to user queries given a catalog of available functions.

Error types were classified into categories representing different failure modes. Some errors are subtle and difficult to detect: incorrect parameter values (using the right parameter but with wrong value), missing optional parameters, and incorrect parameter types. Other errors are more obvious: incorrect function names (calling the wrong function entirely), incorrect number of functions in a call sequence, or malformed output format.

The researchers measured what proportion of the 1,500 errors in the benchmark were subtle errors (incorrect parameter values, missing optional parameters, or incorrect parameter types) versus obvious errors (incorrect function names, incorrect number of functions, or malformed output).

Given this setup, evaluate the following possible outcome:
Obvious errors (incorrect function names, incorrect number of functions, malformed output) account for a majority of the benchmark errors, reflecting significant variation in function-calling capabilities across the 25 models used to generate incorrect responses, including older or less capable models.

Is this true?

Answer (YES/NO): NO